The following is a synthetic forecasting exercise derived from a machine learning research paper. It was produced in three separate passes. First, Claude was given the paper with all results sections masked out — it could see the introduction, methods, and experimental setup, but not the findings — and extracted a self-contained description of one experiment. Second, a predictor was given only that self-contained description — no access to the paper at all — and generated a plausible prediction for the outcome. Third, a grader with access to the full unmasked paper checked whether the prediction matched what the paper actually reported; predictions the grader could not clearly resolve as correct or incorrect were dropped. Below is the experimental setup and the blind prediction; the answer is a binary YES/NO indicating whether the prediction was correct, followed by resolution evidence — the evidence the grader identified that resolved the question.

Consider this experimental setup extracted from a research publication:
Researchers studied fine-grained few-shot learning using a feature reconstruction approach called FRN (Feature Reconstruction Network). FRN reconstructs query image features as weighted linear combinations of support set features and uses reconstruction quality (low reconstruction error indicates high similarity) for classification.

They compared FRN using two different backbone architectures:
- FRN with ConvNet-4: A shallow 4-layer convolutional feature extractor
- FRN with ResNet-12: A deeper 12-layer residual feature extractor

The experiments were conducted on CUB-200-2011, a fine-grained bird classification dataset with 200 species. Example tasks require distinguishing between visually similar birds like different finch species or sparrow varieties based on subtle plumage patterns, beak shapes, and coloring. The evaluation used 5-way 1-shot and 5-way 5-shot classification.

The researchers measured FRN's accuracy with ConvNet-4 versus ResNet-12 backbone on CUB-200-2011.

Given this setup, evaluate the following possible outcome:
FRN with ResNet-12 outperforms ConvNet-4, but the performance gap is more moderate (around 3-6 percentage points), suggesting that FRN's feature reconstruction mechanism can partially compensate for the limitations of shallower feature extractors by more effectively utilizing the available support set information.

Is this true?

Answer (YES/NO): NO